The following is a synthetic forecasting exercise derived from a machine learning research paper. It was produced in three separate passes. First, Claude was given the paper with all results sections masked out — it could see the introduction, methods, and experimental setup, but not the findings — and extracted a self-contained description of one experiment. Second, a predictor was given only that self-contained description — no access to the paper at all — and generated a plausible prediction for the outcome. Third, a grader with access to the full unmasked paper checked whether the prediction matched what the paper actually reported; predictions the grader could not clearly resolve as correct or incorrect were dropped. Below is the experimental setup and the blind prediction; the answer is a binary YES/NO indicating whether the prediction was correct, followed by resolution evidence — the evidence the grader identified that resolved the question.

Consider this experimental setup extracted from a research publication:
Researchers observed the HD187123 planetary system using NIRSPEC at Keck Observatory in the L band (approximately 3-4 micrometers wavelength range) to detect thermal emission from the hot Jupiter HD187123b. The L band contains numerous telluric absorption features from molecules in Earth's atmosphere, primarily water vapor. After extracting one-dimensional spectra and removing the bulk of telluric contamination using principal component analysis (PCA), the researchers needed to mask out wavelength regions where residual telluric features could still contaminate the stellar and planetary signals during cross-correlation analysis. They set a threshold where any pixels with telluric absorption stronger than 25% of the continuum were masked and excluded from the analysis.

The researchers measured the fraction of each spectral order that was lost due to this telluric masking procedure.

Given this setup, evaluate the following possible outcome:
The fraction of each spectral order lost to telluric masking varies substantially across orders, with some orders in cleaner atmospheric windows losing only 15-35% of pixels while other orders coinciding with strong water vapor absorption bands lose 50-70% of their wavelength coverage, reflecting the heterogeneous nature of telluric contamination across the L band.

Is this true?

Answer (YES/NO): NO